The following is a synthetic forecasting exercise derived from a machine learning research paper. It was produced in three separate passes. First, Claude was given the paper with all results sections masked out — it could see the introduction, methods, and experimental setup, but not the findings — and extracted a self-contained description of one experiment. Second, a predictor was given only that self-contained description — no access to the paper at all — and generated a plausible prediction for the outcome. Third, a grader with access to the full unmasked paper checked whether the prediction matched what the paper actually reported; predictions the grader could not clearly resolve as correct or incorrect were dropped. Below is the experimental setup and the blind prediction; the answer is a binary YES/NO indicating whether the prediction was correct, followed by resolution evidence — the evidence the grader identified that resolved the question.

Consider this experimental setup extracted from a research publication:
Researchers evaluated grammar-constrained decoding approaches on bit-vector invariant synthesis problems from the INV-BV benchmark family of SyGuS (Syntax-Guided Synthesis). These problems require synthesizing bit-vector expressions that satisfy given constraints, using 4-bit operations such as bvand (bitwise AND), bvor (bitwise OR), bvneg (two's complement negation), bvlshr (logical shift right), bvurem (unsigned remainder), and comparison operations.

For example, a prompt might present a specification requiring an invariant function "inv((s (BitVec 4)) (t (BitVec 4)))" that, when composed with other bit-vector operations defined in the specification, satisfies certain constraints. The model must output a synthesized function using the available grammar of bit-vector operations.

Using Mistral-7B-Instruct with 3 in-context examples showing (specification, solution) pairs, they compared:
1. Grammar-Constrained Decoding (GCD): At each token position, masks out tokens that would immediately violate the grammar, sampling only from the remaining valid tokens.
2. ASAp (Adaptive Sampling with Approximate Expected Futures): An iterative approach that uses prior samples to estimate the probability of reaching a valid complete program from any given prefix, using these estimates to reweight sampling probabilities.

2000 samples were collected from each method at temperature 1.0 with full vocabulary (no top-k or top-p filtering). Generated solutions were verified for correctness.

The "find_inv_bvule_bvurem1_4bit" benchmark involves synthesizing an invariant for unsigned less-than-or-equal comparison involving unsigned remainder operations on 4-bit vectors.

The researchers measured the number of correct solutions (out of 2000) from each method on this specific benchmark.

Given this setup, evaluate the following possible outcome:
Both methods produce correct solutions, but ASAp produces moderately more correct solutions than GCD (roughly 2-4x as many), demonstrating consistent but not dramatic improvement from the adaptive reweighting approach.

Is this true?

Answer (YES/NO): NO